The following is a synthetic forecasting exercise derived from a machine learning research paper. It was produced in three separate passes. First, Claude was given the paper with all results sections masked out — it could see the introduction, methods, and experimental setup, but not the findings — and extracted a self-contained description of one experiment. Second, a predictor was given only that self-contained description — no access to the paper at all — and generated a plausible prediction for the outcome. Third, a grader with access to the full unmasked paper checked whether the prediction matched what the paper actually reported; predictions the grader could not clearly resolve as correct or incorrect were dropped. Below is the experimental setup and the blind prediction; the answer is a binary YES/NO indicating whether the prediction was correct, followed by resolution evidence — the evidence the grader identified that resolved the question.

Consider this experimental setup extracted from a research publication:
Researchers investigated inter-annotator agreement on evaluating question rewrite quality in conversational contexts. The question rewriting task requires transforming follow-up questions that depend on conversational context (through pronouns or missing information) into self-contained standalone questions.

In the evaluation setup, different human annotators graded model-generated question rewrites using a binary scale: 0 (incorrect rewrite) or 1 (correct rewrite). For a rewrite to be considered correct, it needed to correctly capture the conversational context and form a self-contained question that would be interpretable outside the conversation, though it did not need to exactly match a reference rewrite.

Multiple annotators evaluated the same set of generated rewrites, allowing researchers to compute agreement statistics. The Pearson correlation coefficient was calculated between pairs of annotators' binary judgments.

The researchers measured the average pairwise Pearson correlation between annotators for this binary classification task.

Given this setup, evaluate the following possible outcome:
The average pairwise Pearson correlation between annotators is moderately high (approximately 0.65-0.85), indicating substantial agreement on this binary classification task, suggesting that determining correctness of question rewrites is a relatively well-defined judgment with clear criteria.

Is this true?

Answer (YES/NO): NO